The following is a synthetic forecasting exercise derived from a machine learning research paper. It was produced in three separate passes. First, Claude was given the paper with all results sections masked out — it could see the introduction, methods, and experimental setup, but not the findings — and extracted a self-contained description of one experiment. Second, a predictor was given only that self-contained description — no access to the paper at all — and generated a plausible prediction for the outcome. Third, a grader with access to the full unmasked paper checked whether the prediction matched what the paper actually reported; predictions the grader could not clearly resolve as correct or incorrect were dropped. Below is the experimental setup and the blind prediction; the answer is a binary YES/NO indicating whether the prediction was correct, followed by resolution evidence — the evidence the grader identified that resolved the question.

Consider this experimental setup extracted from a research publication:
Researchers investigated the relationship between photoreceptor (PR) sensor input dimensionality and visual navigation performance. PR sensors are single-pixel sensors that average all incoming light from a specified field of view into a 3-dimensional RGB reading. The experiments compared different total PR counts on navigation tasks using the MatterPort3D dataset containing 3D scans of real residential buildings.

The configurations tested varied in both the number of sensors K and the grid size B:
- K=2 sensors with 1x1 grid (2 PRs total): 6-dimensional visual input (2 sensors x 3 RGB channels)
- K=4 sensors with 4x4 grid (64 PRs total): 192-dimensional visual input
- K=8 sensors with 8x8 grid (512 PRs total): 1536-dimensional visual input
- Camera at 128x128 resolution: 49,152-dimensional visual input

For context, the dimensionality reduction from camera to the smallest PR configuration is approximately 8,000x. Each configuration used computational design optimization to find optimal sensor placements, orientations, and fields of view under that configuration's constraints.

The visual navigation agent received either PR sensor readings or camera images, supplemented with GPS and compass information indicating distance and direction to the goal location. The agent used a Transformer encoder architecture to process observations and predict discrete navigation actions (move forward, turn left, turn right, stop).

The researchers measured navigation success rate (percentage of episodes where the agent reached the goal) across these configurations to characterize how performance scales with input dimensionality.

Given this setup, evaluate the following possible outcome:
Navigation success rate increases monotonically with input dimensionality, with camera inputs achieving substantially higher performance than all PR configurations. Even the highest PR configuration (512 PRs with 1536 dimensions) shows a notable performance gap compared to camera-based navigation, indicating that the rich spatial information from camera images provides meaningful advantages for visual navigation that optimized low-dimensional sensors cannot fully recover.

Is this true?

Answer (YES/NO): NO